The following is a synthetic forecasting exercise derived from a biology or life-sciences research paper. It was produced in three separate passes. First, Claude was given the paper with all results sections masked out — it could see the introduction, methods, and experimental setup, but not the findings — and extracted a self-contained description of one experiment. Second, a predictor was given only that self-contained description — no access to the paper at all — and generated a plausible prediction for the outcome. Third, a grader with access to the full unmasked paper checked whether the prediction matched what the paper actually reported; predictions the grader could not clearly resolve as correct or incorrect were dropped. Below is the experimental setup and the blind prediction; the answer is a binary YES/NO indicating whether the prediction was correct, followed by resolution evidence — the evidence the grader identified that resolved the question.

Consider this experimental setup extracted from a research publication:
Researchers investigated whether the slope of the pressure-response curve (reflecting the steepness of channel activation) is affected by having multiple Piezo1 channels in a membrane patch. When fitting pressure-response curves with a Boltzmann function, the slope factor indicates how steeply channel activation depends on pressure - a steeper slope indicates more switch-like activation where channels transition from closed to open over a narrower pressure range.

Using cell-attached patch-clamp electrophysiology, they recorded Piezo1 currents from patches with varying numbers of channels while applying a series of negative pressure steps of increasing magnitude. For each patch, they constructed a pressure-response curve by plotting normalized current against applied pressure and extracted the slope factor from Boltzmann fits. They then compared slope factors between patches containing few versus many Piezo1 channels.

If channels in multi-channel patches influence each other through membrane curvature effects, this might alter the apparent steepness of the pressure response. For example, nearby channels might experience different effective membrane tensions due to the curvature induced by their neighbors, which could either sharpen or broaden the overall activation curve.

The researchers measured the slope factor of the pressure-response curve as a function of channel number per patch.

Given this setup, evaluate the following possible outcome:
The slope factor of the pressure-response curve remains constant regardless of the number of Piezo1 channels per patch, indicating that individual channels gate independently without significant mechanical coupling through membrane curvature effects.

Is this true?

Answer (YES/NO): YES